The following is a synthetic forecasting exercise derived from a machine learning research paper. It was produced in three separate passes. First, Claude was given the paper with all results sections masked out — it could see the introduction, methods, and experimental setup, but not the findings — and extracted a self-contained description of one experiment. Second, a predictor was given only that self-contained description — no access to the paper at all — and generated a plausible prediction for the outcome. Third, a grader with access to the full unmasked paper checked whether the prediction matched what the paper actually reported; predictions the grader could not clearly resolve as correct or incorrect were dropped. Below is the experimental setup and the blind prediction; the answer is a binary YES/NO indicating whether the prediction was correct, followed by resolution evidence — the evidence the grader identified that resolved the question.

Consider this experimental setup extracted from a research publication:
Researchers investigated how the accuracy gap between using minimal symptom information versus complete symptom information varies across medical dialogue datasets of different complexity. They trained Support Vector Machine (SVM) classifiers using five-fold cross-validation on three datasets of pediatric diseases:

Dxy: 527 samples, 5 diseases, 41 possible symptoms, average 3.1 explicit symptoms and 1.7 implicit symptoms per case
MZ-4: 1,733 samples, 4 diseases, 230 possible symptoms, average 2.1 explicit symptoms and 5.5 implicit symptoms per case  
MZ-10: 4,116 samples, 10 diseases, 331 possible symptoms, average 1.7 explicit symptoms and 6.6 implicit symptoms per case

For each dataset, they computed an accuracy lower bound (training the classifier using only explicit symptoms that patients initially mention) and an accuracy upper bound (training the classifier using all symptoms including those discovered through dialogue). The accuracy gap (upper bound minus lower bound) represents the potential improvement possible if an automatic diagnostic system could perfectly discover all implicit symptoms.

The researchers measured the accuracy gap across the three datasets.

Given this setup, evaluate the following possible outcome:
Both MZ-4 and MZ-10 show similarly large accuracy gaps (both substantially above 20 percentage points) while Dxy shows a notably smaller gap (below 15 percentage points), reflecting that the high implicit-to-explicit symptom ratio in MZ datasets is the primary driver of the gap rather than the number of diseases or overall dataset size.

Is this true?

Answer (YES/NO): NO